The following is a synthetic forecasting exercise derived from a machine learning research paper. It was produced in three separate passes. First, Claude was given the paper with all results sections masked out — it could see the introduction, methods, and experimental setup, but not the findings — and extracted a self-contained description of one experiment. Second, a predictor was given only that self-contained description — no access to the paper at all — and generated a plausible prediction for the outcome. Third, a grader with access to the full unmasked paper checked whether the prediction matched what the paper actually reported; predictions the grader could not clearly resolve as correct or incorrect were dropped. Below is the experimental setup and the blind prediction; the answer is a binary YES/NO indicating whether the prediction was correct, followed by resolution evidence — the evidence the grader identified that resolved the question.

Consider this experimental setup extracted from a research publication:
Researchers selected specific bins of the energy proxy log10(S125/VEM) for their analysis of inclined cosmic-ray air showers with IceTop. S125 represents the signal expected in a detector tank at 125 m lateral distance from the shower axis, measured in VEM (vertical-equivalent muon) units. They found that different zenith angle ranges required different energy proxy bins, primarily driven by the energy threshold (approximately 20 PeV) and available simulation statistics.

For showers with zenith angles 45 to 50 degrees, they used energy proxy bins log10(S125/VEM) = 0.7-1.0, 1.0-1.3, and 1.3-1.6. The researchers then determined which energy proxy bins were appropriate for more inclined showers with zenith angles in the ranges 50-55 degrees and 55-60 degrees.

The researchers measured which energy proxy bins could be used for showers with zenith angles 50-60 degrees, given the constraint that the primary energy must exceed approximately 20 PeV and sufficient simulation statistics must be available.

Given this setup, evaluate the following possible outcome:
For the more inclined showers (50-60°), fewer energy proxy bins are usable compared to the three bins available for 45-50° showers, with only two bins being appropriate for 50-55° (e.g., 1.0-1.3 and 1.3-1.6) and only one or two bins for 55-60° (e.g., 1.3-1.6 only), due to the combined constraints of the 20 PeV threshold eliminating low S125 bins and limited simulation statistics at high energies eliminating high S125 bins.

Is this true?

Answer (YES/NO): NO